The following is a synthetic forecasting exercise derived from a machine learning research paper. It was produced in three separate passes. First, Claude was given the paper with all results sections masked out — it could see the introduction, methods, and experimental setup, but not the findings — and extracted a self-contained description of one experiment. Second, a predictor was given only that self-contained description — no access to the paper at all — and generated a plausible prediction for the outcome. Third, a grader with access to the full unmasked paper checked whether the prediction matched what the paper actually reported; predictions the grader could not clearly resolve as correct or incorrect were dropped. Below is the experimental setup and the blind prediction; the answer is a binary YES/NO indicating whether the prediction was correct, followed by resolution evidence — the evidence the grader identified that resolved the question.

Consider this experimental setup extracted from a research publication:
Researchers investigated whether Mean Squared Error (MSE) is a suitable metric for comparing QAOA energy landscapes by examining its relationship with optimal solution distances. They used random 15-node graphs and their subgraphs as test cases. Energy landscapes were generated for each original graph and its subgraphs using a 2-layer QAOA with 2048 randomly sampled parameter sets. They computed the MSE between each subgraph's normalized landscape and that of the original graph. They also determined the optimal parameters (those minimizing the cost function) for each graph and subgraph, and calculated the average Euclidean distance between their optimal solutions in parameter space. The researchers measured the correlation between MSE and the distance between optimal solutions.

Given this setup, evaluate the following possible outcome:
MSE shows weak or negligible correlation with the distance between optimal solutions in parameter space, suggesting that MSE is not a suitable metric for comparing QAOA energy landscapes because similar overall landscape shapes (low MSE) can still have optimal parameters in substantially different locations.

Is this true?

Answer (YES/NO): NO